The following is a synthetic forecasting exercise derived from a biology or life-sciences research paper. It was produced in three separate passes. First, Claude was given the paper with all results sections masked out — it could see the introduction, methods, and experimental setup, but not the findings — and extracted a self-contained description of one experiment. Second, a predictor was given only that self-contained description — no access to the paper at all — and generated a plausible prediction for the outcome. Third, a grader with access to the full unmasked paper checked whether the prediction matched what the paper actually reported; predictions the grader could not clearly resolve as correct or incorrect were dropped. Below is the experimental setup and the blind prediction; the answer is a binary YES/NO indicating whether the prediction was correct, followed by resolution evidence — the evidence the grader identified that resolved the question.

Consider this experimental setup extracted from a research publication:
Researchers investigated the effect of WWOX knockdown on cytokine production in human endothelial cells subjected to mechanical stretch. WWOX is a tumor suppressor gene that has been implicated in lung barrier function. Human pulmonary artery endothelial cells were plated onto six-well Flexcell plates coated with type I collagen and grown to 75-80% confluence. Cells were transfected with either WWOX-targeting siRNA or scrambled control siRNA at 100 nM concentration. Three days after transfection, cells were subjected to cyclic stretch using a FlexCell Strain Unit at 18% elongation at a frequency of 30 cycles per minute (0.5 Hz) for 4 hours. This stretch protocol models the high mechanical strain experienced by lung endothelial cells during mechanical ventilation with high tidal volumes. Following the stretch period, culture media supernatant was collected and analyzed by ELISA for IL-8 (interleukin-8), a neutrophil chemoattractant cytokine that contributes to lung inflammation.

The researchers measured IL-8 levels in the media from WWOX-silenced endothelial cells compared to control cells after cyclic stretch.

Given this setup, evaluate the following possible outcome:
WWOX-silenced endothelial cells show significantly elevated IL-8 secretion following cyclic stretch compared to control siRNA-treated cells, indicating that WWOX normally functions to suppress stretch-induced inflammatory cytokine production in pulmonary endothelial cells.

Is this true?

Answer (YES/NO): YES